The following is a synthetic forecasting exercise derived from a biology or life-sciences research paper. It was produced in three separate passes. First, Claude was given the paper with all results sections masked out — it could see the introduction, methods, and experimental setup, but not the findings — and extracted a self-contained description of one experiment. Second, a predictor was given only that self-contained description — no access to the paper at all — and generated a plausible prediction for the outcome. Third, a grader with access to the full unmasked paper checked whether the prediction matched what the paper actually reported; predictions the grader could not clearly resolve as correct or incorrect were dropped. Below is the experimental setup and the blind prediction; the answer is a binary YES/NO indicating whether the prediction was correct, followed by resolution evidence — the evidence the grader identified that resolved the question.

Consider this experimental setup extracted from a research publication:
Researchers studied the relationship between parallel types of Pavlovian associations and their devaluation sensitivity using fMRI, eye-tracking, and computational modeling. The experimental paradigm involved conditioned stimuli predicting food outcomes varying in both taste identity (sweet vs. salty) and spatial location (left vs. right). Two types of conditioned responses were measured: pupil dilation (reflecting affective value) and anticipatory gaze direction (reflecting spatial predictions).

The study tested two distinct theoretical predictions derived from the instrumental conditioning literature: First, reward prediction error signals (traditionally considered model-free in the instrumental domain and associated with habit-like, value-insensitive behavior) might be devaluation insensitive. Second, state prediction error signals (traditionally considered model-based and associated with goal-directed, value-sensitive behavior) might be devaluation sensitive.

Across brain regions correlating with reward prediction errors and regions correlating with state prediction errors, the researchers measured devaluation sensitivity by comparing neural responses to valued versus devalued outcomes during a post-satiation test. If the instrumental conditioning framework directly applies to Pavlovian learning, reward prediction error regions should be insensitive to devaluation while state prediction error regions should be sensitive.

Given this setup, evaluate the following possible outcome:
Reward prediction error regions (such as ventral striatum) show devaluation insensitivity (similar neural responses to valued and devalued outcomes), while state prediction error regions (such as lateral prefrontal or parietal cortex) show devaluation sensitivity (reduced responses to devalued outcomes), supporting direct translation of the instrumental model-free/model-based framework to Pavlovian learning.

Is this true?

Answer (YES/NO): NO